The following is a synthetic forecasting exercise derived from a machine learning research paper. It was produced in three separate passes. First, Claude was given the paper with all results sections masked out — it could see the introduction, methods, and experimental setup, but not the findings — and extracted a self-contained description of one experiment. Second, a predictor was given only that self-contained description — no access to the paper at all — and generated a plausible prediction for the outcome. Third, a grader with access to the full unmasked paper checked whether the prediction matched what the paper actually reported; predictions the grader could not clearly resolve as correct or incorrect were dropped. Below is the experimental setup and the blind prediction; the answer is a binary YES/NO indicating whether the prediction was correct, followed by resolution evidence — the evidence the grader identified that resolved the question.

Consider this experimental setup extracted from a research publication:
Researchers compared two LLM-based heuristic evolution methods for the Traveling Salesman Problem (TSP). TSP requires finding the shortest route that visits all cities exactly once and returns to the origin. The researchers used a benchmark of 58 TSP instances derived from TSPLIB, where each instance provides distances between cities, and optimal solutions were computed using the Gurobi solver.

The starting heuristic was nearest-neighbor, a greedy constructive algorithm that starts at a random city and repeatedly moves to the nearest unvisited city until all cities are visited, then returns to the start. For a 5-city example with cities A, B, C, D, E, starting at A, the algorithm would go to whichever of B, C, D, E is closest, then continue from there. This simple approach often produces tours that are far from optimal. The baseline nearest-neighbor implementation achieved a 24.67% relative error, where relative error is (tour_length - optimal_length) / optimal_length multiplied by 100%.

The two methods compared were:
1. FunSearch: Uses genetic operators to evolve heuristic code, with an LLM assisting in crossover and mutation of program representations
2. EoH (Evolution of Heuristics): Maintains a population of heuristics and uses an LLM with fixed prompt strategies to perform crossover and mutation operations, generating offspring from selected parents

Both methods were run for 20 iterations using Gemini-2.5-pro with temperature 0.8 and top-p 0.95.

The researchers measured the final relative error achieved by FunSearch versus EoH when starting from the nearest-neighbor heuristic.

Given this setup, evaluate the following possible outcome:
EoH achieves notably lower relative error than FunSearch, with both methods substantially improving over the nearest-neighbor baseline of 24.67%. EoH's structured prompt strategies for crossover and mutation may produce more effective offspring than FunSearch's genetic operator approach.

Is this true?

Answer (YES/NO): YES